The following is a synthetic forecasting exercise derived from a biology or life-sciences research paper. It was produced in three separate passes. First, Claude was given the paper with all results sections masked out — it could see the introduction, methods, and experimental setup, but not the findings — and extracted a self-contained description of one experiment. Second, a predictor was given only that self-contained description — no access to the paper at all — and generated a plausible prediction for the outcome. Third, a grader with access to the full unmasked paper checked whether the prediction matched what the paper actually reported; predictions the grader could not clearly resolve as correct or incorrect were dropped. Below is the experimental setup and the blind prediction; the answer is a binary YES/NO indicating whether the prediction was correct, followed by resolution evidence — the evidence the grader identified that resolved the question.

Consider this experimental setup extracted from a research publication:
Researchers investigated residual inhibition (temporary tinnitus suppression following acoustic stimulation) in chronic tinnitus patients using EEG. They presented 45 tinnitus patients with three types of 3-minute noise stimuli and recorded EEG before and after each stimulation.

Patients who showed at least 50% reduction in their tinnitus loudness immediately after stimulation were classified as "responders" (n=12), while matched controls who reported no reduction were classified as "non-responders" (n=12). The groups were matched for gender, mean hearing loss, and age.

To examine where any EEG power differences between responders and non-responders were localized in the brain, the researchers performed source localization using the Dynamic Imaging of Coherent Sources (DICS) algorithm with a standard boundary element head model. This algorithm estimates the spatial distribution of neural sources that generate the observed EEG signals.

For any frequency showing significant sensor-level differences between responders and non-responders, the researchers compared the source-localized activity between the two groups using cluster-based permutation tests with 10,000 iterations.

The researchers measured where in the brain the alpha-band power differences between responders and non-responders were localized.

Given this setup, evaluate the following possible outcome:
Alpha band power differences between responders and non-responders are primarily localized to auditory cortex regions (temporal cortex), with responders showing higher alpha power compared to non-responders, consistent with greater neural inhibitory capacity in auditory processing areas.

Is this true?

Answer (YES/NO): YES